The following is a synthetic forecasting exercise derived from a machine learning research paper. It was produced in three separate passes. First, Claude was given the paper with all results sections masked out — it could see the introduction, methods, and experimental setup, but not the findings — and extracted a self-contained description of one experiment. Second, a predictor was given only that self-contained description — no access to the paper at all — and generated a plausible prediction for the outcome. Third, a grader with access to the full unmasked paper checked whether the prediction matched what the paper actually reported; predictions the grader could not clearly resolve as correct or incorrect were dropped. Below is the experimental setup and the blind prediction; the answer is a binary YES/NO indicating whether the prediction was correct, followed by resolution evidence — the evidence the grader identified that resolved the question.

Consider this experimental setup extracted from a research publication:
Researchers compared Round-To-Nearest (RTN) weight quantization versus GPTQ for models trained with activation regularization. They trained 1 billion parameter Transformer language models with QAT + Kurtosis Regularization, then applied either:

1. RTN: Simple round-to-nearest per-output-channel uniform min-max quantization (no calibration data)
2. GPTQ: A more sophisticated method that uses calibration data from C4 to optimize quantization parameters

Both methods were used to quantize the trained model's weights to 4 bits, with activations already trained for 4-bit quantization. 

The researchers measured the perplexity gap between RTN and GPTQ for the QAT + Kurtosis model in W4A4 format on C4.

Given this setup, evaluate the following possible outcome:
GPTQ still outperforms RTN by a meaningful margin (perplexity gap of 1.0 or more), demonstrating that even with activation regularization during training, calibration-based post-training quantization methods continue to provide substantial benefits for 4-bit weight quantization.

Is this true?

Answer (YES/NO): NO